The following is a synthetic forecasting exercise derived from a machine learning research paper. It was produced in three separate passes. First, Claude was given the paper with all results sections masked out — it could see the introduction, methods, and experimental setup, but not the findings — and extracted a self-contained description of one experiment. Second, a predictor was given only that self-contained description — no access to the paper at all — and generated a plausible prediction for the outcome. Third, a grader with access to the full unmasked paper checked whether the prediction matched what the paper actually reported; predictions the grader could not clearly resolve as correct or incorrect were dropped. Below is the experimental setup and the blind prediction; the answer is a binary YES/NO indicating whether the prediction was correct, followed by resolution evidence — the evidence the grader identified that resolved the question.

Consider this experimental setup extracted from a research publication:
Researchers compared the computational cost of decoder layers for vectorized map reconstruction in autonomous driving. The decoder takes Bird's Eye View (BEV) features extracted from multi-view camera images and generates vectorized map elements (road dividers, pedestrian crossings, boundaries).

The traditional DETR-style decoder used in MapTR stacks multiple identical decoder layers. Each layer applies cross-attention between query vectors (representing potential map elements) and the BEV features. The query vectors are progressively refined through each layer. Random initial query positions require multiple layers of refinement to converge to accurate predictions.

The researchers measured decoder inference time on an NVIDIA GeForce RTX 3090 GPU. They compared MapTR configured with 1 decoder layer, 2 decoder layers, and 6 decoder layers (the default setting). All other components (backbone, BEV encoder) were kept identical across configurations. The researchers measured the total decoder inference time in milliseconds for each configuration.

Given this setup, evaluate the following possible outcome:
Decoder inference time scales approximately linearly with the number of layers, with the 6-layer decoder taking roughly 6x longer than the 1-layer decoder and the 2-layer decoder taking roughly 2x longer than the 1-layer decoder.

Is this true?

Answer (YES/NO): NO